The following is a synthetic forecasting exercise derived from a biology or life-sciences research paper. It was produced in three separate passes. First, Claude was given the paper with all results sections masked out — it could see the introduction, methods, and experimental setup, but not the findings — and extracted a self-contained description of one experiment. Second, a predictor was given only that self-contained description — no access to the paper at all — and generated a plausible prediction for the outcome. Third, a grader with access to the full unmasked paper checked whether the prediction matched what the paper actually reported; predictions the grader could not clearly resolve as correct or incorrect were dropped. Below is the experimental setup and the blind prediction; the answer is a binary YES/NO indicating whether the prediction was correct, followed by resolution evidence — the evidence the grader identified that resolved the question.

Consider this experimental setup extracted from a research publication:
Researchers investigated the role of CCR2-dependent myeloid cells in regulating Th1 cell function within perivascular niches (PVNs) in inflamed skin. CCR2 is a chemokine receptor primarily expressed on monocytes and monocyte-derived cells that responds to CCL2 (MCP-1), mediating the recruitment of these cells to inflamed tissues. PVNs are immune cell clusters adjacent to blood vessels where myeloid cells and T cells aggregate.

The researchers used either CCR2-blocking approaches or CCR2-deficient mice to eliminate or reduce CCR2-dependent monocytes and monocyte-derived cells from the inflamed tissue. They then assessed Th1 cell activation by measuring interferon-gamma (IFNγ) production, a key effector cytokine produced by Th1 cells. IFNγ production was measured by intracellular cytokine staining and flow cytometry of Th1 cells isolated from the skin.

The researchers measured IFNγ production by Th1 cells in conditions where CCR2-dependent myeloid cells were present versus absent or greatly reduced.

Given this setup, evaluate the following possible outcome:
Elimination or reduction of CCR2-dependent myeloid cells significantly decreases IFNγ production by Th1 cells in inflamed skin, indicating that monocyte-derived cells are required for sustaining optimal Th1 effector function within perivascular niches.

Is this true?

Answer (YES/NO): YES